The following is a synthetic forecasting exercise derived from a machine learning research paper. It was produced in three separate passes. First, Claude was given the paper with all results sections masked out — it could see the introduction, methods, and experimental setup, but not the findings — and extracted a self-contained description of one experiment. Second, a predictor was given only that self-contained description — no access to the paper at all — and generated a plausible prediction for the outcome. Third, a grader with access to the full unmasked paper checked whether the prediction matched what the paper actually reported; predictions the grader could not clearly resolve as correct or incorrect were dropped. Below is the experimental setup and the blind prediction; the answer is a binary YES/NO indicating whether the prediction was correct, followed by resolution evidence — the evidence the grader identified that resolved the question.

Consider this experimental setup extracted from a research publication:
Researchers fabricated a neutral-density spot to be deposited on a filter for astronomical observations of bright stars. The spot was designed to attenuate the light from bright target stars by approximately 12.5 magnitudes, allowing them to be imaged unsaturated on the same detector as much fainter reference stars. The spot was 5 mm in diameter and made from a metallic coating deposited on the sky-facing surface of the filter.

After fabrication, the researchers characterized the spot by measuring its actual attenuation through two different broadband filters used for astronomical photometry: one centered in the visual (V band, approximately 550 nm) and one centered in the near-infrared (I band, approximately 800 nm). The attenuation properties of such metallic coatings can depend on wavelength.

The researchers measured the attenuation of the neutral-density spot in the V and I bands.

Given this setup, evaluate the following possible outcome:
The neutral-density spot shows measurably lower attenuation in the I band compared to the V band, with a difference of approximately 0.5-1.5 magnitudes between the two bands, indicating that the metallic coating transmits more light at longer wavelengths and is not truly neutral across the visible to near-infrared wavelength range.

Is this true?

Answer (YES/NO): NO